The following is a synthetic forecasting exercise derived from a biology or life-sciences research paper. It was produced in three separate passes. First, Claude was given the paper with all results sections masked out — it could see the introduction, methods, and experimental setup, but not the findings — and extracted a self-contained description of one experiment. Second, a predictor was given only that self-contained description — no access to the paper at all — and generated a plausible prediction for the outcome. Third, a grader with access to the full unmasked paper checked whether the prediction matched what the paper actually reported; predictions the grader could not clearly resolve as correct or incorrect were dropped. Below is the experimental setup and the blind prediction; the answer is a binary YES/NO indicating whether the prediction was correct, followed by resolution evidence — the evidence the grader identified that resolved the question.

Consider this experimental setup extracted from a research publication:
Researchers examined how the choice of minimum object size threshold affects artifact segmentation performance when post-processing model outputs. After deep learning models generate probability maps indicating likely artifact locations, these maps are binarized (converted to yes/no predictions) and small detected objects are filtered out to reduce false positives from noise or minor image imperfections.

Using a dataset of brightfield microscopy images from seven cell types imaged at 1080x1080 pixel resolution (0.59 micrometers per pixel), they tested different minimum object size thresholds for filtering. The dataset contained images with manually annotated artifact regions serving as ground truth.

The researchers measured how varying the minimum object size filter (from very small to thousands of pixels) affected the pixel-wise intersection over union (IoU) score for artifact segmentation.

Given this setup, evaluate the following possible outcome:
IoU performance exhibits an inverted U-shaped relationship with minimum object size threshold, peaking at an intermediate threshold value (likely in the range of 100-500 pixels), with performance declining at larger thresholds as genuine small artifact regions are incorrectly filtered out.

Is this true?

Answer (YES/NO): NO